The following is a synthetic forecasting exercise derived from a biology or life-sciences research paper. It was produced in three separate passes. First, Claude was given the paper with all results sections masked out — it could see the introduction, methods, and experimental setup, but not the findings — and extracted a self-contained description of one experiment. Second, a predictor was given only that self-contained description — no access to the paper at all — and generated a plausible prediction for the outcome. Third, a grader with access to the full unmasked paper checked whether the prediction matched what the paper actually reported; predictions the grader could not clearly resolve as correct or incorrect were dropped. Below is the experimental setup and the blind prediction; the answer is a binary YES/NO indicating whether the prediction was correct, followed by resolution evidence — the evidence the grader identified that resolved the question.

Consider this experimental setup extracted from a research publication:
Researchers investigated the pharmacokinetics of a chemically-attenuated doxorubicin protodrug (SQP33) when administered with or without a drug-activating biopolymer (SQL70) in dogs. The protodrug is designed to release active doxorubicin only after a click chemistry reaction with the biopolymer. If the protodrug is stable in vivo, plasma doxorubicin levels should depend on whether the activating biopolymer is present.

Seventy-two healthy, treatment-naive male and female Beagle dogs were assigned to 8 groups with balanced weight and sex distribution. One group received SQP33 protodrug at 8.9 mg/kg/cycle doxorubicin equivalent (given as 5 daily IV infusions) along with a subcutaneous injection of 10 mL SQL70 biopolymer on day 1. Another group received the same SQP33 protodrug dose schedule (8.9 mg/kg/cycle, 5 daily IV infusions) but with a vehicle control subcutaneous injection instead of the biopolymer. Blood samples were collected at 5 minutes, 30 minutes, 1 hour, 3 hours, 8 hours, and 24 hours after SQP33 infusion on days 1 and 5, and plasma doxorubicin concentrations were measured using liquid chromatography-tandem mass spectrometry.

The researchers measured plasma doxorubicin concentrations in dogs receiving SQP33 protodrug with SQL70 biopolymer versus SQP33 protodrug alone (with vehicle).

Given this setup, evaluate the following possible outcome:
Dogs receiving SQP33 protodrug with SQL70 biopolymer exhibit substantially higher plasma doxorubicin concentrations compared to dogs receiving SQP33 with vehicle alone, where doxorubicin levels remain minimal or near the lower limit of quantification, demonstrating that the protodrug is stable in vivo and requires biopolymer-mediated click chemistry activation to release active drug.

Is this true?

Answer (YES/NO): YES